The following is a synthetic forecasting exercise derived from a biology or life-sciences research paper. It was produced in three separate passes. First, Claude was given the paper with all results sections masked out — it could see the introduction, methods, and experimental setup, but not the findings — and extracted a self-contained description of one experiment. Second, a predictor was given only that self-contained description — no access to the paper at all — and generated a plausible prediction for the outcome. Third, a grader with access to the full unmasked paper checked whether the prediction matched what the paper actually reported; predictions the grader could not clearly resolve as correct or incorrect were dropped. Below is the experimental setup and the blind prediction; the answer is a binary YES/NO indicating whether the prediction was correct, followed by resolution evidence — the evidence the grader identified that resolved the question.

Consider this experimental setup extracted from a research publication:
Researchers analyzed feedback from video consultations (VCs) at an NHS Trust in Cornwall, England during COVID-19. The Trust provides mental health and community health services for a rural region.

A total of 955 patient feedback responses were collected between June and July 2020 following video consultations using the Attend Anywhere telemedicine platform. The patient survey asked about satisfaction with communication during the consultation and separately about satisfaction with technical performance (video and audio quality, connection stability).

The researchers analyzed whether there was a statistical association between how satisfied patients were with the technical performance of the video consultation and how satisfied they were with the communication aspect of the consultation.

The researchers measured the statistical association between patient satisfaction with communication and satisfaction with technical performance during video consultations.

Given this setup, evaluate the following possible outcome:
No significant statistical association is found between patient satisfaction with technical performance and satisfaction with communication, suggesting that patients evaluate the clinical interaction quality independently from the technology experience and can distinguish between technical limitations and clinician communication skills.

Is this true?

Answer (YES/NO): NO